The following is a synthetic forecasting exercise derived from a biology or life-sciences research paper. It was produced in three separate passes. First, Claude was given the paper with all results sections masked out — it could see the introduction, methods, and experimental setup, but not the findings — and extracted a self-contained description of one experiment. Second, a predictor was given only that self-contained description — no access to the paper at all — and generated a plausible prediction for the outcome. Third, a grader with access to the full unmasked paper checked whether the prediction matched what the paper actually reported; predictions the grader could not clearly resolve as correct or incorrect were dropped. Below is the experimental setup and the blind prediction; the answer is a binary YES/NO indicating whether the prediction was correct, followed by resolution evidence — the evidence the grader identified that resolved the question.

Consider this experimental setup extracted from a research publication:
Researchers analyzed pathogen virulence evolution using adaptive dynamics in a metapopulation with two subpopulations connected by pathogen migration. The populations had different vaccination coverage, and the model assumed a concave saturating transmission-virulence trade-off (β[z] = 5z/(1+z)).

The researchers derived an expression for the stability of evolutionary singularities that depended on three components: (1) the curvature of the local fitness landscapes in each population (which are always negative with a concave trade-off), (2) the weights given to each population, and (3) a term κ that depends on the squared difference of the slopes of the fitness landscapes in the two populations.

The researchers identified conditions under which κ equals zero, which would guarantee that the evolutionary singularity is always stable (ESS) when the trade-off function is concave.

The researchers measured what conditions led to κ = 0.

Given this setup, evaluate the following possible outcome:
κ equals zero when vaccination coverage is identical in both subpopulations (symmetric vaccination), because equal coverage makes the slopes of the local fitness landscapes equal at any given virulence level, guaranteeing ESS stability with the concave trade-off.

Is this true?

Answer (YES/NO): YES